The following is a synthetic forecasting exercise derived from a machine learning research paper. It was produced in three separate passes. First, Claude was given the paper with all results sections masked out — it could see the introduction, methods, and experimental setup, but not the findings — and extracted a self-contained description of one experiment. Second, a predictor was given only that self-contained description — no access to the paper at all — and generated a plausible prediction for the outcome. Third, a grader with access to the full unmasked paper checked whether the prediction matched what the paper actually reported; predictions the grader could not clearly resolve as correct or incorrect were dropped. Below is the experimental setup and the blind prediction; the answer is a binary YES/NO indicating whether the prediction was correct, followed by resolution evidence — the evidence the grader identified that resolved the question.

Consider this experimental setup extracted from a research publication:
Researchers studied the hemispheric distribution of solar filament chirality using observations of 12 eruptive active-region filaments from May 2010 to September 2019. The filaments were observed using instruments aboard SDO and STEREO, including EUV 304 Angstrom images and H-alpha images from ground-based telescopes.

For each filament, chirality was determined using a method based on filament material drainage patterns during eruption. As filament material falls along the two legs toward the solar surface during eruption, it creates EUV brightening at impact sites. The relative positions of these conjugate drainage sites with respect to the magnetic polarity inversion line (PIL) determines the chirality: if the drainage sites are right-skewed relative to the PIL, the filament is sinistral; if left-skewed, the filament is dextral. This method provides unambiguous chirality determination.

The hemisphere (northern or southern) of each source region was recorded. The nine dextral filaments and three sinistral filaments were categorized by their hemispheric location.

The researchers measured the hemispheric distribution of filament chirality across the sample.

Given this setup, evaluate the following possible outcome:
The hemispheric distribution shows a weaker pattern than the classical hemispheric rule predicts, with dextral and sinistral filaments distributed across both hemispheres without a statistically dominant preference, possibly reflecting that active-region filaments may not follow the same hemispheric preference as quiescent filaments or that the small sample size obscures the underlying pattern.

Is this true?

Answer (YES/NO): NO